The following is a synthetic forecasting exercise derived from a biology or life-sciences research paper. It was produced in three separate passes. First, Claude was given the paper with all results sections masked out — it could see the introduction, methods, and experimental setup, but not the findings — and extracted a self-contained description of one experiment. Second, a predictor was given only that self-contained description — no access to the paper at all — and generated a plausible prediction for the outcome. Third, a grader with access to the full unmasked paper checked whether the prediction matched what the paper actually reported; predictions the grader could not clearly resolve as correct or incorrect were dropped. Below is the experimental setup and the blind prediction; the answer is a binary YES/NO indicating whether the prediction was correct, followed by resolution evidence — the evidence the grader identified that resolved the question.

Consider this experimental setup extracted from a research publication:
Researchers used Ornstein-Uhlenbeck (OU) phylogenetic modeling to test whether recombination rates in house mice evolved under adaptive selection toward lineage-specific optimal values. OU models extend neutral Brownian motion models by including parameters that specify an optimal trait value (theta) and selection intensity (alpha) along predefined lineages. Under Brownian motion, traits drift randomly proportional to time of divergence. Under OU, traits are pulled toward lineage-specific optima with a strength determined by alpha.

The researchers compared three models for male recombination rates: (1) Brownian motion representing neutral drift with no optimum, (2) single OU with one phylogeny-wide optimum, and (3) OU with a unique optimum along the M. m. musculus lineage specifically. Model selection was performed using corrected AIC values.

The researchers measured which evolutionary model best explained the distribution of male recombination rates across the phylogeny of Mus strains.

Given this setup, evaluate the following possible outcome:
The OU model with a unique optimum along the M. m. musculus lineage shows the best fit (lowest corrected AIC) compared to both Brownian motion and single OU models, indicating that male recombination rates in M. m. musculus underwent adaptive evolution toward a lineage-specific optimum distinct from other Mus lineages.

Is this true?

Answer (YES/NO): YES